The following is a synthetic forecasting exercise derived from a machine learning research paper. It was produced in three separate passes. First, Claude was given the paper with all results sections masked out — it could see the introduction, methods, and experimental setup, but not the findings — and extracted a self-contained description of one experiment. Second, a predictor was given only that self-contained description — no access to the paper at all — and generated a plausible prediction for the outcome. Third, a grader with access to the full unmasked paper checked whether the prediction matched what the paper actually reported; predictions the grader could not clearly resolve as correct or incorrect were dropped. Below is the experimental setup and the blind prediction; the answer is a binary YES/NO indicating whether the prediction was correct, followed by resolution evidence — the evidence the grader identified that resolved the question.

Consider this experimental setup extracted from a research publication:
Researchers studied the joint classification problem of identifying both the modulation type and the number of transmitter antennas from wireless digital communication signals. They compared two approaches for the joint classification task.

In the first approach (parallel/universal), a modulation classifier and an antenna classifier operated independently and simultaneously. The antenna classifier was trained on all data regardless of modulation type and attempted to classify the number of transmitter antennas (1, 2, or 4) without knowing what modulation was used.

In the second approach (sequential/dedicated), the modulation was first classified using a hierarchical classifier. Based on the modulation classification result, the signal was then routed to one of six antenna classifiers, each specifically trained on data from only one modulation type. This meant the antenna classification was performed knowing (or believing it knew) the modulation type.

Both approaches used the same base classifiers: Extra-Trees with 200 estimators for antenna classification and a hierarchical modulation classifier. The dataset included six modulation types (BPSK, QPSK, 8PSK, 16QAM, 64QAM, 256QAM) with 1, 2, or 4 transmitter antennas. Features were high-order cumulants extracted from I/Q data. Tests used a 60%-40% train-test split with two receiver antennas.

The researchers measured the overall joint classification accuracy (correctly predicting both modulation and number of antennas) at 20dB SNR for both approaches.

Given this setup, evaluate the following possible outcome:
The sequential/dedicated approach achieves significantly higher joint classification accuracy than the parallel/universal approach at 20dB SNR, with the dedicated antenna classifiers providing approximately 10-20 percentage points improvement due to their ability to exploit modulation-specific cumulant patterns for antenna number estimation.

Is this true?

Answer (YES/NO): NO